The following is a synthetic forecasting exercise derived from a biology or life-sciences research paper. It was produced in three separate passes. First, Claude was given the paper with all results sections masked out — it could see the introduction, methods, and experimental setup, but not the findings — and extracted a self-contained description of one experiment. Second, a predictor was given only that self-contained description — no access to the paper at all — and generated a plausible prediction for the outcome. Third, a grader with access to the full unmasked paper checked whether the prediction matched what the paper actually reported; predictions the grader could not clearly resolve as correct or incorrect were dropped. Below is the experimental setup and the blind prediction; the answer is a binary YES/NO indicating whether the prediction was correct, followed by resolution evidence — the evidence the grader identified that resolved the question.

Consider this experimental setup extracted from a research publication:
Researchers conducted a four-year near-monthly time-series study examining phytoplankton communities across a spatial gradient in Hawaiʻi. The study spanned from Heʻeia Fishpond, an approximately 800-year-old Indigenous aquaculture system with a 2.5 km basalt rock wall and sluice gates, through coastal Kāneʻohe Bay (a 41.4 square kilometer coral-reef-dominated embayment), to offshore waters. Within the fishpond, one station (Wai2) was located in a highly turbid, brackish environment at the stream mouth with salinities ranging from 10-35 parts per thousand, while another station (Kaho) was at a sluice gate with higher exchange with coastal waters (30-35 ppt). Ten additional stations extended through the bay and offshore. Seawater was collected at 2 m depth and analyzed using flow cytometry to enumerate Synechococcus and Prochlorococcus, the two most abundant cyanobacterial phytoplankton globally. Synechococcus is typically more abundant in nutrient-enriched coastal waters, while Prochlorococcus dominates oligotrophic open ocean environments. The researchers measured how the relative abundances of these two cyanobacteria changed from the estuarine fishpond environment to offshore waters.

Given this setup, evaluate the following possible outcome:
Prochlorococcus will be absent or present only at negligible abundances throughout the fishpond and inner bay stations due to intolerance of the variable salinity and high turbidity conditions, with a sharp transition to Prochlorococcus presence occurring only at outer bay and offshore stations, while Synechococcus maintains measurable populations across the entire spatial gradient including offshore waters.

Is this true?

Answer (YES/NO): YES